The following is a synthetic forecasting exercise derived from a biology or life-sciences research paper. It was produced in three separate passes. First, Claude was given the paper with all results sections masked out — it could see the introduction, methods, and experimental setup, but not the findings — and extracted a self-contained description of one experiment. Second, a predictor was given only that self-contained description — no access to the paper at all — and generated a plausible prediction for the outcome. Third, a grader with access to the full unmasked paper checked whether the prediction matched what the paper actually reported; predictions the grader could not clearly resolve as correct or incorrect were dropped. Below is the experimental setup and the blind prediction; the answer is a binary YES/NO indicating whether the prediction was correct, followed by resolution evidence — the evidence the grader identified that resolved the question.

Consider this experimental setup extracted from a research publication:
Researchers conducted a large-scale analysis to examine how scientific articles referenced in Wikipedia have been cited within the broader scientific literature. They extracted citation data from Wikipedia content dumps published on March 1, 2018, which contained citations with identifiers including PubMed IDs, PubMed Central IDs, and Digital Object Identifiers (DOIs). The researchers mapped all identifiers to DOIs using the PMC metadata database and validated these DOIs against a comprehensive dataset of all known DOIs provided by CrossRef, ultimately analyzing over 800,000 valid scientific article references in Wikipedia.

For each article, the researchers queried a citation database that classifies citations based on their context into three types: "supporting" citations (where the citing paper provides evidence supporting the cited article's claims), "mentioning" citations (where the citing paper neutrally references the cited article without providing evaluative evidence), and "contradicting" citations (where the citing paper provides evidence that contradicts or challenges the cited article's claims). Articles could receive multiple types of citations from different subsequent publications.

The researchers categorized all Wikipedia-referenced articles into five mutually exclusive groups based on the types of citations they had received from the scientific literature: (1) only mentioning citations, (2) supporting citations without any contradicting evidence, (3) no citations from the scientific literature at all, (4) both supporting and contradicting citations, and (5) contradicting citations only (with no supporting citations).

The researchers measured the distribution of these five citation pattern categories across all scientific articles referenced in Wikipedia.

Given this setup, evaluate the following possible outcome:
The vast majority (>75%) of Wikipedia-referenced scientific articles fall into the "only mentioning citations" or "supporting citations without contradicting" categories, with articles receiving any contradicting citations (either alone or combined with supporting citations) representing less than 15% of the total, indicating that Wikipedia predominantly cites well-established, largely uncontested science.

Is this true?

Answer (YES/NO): NO